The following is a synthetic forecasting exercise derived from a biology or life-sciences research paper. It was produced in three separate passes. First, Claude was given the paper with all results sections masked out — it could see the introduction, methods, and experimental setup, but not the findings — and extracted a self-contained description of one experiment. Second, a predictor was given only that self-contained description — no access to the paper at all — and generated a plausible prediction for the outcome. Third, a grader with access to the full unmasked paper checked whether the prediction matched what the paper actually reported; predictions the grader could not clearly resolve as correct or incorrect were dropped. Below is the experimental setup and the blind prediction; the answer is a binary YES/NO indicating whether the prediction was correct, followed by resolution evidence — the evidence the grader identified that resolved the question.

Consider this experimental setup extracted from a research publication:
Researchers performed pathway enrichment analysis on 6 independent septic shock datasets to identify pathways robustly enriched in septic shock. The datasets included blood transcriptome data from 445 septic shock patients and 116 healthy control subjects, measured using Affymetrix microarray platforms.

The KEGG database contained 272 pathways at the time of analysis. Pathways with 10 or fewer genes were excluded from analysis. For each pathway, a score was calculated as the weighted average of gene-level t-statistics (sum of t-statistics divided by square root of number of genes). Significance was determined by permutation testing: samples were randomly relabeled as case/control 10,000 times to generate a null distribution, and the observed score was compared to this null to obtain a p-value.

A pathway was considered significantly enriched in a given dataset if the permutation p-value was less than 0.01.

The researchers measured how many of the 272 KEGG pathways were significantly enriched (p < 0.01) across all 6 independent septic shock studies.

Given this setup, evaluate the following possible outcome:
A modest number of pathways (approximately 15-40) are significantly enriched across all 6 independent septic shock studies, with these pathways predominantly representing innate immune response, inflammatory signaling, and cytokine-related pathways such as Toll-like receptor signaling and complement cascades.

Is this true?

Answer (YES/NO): NO